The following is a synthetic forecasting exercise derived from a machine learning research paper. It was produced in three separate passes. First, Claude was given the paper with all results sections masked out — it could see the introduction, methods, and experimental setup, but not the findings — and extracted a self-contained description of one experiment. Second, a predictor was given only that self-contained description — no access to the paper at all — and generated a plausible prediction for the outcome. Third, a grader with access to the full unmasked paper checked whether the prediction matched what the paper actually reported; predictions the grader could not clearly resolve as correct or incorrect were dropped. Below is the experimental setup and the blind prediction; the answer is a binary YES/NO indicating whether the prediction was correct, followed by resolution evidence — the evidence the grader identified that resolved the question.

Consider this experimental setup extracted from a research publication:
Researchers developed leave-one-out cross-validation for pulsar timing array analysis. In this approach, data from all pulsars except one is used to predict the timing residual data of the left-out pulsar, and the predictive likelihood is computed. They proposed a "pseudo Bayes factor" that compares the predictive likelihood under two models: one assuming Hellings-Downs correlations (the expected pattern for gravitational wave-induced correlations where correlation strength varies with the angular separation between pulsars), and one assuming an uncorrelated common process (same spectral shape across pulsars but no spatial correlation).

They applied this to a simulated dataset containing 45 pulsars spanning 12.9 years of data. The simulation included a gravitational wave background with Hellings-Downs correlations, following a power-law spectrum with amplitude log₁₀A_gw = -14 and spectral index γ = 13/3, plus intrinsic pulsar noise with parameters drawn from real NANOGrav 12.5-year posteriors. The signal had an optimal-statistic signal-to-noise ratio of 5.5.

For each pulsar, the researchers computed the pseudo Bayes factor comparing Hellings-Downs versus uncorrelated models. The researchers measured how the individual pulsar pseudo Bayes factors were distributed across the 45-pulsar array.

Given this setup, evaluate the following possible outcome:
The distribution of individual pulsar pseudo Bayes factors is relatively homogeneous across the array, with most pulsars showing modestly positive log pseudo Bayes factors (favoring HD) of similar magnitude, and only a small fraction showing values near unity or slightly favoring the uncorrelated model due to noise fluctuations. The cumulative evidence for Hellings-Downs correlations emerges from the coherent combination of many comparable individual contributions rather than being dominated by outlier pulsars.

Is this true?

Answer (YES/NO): NO